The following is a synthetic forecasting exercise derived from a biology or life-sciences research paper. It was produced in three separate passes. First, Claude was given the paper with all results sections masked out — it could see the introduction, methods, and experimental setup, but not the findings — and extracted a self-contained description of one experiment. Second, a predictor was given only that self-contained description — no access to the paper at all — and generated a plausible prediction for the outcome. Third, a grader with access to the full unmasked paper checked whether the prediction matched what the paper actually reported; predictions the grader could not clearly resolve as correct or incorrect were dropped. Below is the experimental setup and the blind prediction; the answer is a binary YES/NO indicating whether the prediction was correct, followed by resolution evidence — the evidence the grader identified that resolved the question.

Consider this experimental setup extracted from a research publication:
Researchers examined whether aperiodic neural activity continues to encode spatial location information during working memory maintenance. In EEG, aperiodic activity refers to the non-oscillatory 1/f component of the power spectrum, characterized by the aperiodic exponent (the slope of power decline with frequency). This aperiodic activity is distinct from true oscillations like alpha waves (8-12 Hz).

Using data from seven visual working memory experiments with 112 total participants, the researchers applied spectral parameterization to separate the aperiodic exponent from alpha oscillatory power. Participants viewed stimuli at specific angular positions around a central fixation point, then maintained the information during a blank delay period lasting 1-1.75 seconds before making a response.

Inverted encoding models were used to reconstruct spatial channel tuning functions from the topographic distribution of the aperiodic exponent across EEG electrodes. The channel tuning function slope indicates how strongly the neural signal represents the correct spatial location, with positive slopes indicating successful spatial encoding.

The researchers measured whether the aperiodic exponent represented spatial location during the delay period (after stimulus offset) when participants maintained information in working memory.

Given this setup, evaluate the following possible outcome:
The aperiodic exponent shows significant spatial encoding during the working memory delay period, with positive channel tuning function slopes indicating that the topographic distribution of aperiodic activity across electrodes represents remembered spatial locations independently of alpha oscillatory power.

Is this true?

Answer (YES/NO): YES